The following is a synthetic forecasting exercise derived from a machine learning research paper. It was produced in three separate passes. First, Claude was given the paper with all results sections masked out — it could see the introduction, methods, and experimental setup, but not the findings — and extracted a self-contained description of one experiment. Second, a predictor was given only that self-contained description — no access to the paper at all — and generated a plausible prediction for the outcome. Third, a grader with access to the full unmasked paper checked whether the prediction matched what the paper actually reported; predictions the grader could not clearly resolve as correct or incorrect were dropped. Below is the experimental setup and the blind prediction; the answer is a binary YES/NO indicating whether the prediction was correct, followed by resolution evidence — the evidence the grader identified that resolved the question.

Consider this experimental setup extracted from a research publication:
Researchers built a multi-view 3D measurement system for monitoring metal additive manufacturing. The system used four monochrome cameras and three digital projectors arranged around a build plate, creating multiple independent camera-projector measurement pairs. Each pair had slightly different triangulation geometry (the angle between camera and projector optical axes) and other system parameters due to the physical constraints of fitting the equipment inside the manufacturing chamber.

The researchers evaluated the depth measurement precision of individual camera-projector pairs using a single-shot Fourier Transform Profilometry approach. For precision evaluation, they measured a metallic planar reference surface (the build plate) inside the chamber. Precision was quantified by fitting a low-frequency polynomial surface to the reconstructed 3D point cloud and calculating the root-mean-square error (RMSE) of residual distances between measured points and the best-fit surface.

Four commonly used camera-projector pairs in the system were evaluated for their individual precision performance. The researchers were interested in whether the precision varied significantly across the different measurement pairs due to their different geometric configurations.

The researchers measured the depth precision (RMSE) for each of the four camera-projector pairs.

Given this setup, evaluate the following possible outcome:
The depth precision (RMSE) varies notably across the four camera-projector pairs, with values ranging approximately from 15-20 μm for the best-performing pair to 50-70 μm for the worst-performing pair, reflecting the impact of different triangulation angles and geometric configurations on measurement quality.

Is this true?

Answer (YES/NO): NO